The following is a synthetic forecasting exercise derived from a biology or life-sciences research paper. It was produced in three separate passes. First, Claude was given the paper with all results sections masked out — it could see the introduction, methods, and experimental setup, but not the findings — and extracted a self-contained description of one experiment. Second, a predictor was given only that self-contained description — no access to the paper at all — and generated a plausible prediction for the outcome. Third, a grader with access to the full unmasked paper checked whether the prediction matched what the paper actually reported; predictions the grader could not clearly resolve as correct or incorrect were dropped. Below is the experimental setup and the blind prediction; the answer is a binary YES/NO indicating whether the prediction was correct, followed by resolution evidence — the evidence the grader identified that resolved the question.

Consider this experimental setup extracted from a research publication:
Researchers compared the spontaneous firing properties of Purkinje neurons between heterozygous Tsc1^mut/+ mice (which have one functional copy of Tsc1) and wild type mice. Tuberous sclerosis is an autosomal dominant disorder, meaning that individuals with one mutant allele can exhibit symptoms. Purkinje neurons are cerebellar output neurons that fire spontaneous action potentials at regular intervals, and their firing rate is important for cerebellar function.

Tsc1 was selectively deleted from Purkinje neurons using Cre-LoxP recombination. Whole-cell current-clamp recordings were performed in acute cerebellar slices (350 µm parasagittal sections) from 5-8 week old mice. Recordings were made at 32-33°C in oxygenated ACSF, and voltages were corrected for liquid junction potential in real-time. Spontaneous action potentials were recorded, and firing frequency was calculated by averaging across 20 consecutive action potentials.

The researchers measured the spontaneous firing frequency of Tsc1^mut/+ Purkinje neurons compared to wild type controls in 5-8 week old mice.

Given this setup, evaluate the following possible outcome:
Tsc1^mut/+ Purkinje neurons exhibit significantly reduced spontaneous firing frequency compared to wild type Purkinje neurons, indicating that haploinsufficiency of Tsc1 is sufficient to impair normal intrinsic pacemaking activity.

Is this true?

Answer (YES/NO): NO